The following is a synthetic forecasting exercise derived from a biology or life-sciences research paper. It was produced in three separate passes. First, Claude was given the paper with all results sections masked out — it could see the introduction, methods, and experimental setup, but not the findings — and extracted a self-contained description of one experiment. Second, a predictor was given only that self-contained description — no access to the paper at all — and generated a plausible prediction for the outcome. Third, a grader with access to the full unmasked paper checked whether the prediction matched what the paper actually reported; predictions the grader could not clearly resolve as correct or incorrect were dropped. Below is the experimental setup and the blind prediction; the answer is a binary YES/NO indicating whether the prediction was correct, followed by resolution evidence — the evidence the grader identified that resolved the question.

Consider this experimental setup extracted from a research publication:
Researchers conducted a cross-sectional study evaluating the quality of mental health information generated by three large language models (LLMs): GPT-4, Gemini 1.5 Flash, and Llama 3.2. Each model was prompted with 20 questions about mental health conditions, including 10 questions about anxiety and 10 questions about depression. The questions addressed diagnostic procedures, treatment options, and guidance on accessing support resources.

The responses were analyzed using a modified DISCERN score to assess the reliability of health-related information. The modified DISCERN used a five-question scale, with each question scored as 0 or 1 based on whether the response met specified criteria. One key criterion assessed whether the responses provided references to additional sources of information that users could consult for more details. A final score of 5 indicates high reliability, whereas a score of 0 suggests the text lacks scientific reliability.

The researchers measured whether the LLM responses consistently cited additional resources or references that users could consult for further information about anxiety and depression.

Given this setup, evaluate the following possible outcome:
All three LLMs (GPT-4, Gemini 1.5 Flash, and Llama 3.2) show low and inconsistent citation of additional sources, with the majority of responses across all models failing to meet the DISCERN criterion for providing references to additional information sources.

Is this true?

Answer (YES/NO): YES